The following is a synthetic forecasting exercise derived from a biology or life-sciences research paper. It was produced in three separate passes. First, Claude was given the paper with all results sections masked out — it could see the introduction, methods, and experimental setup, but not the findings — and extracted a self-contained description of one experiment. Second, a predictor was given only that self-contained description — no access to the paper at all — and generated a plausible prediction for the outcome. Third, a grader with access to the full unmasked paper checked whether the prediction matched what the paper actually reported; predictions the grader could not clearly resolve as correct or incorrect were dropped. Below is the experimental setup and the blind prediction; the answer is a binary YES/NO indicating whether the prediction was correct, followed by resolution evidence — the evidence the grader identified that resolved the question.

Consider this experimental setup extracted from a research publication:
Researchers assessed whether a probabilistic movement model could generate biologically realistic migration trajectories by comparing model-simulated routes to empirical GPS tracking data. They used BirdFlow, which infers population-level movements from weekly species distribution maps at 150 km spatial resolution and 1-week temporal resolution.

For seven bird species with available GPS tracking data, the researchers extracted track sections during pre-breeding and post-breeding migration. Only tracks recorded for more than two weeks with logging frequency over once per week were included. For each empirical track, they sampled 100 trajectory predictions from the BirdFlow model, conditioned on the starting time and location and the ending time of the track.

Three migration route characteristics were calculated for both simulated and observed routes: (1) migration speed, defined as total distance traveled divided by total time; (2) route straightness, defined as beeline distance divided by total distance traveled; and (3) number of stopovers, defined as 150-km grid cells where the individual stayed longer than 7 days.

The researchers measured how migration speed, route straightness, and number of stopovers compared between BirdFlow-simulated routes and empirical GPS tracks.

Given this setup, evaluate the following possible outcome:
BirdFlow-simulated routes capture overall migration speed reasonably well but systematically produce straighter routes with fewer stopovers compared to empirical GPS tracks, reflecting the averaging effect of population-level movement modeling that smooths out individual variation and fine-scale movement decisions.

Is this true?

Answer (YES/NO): NO